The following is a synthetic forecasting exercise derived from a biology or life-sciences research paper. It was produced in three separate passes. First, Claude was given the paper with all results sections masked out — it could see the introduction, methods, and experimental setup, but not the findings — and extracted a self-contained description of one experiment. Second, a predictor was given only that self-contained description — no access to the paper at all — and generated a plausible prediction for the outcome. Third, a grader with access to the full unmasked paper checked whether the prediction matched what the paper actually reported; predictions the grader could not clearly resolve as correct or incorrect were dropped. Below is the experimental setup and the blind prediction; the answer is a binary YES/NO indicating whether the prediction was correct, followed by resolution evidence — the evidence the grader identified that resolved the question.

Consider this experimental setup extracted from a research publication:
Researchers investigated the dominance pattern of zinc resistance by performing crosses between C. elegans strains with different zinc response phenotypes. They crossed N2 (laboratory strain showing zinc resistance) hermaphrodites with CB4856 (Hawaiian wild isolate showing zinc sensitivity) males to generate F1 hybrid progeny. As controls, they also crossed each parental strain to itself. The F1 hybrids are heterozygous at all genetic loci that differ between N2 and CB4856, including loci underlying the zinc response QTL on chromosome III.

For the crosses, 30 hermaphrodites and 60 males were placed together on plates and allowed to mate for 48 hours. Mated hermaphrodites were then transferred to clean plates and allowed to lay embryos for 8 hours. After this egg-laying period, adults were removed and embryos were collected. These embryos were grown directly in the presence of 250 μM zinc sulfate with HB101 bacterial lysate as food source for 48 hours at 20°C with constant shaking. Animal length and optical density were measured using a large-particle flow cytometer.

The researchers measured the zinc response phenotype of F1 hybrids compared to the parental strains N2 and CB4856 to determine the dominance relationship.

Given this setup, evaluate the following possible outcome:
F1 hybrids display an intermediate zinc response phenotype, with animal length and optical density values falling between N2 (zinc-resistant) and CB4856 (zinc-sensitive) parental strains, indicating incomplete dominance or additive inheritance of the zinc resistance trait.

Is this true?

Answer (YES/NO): NO